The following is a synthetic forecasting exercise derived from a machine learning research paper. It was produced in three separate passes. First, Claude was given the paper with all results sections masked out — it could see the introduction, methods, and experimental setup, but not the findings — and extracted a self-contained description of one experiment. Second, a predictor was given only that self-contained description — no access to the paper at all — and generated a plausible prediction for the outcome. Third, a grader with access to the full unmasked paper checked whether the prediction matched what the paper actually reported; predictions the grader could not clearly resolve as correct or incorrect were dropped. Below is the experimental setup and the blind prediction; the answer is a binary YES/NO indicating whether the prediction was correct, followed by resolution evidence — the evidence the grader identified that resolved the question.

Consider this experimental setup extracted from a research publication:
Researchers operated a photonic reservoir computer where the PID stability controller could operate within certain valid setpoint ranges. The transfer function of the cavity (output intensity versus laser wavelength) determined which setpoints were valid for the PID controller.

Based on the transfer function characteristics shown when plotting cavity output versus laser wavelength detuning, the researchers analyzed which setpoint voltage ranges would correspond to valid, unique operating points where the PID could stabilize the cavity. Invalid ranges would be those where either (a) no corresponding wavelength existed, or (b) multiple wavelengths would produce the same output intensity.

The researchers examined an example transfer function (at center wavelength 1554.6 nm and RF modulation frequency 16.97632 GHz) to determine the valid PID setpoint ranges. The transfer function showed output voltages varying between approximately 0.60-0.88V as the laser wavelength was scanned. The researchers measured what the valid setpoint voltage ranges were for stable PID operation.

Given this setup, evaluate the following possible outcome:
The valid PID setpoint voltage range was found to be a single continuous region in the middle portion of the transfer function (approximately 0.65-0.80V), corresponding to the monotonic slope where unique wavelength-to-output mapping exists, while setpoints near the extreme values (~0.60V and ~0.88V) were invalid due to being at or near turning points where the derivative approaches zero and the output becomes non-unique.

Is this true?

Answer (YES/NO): NO